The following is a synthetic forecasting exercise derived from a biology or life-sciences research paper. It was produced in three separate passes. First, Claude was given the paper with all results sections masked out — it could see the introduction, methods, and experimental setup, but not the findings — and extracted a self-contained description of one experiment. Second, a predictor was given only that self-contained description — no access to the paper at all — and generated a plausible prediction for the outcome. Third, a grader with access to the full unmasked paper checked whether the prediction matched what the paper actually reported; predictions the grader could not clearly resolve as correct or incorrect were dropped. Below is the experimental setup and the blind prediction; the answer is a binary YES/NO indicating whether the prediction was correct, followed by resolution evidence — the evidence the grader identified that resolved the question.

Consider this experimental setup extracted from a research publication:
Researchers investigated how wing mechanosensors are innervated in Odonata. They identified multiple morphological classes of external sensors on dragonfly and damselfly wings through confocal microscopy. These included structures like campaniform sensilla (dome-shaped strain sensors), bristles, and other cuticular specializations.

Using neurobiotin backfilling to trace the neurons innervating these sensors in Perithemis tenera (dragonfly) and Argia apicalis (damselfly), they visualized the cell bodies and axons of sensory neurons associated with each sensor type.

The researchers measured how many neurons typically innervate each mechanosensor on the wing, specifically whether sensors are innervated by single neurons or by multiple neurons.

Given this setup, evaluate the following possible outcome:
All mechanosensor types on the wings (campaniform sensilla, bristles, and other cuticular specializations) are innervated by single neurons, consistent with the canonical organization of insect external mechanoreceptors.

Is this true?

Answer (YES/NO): NO